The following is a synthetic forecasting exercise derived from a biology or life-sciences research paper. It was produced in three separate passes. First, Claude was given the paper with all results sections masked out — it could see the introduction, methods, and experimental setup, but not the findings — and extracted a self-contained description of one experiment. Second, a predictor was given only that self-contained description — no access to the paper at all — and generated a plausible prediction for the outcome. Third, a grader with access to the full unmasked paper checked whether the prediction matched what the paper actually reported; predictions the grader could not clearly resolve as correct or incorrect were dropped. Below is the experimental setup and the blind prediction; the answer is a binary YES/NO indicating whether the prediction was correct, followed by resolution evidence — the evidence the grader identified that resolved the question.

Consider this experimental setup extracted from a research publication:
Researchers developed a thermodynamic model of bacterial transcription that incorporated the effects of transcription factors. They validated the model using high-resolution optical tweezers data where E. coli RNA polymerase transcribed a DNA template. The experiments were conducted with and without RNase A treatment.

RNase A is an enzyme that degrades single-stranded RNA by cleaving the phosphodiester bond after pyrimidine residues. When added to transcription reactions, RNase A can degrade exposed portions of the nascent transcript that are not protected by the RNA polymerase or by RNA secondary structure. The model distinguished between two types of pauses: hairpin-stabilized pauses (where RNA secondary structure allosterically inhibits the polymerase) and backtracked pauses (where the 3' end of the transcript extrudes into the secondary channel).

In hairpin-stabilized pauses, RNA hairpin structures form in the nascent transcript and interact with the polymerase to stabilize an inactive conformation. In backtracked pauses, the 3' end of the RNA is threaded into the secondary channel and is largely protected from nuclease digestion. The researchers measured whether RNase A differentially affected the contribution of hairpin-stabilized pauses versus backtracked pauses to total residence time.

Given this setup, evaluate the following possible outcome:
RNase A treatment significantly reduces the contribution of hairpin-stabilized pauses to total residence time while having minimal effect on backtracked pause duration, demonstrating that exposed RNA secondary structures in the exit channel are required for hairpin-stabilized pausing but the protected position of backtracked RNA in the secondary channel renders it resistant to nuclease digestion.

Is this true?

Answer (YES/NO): YES